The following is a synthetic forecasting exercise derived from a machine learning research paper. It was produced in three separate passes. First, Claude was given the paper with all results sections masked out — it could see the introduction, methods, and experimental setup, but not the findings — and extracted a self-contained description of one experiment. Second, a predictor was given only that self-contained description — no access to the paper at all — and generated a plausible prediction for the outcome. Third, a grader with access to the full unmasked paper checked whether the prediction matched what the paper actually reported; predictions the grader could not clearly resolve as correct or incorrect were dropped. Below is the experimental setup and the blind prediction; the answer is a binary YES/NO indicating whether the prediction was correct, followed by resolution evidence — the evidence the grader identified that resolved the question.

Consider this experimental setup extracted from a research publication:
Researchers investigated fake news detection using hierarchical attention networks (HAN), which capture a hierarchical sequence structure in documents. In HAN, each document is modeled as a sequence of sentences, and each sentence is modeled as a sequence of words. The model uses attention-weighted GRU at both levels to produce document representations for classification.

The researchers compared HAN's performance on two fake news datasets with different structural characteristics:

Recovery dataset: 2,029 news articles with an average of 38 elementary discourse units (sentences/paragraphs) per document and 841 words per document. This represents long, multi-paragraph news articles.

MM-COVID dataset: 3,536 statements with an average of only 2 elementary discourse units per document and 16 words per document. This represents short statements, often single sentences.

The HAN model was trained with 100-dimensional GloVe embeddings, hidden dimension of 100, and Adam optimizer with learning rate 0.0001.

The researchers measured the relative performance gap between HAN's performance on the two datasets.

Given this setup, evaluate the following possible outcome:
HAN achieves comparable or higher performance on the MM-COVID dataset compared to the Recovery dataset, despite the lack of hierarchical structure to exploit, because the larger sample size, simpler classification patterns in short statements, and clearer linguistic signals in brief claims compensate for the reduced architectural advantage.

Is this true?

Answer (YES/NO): YES